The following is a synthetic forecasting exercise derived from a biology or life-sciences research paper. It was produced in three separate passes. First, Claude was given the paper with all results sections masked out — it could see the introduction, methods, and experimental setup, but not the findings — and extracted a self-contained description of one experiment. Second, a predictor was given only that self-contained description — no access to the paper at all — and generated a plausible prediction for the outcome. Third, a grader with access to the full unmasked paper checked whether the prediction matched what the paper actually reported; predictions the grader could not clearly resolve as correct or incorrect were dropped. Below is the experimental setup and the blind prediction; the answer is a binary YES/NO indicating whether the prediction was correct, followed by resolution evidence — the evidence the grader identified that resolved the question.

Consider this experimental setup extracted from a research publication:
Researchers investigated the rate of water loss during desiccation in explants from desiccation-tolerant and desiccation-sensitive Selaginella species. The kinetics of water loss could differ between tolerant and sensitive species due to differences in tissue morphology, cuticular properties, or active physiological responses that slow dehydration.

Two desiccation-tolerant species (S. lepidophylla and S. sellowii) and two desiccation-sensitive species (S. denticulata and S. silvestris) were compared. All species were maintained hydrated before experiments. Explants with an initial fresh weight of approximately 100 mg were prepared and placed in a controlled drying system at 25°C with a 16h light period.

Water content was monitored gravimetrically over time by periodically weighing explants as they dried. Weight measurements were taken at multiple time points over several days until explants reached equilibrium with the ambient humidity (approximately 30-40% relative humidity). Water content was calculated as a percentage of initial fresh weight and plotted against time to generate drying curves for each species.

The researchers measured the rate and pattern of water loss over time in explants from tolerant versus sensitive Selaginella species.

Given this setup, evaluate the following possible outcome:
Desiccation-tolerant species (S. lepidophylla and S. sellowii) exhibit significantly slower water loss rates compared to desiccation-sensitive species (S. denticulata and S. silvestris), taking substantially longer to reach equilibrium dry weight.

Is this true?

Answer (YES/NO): NO